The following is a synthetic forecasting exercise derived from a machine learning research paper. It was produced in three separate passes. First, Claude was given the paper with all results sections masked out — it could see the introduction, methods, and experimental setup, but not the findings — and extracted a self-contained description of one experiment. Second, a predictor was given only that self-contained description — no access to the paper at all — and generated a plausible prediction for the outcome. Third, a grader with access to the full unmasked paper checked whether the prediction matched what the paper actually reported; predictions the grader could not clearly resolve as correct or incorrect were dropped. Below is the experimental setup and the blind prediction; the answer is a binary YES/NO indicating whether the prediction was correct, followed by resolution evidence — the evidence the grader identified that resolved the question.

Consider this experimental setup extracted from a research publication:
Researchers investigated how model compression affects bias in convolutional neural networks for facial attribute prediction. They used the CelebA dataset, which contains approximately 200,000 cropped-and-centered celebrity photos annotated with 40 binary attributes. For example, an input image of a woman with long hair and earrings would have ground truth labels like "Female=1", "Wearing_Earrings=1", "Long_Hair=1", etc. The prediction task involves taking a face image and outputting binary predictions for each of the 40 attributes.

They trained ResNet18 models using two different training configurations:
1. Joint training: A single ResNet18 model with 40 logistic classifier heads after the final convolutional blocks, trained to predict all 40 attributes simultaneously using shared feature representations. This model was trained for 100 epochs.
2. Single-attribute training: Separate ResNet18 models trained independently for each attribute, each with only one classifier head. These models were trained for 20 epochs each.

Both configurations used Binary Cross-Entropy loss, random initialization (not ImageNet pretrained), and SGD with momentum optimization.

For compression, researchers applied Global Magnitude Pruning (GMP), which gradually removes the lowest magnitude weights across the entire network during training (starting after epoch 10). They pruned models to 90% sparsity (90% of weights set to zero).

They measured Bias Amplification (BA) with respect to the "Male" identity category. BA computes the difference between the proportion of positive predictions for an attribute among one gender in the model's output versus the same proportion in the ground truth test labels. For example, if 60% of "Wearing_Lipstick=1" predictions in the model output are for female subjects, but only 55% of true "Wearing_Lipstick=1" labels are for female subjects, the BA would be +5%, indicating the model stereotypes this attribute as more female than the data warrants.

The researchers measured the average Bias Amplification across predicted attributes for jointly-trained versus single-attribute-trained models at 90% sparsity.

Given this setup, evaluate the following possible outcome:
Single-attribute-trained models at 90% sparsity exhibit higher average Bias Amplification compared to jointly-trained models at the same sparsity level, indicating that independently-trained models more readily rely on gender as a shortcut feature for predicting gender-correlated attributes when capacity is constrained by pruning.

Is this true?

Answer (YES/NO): YES